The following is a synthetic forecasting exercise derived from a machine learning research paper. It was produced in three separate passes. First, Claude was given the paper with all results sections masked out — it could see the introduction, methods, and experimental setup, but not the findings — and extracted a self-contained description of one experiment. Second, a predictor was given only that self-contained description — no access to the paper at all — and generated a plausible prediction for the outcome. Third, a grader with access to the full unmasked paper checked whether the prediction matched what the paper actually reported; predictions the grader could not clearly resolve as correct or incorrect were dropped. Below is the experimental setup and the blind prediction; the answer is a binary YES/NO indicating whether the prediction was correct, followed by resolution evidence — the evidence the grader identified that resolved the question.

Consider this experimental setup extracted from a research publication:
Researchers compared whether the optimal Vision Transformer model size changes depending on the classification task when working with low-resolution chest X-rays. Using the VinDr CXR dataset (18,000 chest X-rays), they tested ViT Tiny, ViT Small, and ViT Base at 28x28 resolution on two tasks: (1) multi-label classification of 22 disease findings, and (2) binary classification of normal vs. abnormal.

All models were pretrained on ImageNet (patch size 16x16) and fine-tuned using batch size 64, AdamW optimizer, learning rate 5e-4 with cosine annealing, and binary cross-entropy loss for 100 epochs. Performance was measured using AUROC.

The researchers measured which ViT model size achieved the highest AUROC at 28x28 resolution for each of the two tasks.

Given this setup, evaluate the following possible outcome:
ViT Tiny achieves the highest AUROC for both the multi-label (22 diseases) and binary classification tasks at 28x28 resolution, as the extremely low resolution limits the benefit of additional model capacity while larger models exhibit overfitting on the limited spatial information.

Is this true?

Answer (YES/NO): NO